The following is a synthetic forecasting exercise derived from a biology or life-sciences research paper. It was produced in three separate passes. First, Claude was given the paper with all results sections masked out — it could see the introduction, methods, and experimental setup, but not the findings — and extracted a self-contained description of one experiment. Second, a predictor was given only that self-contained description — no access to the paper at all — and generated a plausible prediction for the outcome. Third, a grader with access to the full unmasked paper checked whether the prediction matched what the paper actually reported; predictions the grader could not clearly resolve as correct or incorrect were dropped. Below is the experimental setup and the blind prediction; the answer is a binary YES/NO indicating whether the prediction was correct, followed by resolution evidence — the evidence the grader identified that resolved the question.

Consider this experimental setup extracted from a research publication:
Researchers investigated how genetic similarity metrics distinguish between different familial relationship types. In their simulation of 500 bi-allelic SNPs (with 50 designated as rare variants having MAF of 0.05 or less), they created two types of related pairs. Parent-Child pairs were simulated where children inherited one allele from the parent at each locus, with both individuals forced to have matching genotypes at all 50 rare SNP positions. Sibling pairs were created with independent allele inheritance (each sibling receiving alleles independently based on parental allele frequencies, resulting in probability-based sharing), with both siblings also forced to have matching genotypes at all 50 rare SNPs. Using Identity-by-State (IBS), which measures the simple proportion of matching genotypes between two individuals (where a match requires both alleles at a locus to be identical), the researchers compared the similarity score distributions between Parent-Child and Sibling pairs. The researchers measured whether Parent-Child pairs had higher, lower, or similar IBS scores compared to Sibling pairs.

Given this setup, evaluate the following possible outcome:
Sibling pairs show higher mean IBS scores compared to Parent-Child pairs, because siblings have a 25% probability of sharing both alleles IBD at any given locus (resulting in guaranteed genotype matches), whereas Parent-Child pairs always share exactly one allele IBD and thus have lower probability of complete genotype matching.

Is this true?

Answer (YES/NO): NO